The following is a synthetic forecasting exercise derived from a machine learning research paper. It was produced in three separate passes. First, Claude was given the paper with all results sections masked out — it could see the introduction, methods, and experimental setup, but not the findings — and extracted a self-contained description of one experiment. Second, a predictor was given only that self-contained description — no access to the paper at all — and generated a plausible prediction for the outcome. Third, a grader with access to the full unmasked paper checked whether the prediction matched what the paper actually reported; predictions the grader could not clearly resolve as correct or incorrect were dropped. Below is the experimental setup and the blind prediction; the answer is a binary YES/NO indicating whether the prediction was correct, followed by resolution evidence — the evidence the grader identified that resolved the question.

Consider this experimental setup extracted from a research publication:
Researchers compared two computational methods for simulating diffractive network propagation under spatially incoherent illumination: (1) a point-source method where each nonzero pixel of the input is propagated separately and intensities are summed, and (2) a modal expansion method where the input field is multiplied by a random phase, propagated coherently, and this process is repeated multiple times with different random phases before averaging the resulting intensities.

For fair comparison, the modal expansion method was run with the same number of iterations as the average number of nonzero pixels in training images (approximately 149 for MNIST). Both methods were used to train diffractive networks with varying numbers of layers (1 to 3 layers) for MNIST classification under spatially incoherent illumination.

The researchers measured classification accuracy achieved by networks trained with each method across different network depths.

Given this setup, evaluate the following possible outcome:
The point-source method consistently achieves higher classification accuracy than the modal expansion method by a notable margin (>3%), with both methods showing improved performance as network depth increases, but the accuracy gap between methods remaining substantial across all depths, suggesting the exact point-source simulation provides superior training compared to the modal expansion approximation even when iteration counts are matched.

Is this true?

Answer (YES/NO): NO